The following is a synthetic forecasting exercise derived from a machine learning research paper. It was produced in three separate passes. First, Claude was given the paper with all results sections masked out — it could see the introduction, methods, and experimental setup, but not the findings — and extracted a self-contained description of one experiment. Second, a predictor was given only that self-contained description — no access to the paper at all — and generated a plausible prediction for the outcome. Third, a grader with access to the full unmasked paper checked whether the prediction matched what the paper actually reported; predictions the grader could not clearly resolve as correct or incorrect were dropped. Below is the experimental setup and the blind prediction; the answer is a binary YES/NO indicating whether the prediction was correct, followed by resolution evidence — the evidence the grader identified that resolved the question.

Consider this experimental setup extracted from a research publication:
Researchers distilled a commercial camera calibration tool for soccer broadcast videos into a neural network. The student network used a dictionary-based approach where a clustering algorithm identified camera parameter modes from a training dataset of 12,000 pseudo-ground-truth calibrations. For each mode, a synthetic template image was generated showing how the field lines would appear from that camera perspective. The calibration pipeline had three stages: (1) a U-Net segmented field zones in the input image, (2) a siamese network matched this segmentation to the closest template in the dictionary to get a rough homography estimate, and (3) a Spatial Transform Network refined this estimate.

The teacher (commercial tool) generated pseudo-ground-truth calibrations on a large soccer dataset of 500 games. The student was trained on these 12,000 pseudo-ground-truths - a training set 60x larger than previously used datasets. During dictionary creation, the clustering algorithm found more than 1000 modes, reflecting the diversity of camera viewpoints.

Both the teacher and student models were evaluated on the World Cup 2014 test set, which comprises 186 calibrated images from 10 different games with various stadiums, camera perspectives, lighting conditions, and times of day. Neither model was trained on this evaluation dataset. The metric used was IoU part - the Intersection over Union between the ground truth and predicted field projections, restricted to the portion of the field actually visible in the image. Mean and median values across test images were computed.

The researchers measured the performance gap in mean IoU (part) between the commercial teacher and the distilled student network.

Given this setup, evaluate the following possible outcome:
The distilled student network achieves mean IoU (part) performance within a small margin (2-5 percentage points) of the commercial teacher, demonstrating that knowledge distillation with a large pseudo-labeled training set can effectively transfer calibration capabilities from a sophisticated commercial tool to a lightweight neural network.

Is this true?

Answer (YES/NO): NO